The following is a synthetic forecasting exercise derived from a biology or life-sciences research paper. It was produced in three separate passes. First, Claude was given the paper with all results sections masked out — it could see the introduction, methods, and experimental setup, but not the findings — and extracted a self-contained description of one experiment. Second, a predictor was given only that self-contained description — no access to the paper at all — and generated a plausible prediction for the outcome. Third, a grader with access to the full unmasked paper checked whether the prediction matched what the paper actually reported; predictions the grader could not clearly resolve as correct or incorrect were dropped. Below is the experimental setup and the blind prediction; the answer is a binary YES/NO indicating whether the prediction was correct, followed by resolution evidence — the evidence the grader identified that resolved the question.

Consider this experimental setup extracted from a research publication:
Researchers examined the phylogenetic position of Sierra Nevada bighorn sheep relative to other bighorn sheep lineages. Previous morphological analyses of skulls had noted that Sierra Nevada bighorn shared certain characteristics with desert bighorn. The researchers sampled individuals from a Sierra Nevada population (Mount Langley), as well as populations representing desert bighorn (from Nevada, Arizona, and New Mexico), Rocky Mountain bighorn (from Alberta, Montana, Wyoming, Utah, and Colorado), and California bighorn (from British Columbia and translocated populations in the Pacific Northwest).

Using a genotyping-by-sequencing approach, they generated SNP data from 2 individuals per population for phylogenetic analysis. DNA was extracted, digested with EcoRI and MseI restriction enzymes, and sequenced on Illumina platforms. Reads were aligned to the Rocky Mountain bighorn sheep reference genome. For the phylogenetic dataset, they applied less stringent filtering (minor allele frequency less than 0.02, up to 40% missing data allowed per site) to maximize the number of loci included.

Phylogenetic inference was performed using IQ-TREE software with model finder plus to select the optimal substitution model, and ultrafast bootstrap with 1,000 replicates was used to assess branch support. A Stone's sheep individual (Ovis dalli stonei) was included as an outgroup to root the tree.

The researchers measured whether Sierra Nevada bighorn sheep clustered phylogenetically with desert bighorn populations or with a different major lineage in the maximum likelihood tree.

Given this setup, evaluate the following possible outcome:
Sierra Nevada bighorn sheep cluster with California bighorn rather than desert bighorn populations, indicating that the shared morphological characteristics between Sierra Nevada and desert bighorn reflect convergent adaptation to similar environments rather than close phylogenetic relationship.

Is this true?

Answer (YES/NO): NO